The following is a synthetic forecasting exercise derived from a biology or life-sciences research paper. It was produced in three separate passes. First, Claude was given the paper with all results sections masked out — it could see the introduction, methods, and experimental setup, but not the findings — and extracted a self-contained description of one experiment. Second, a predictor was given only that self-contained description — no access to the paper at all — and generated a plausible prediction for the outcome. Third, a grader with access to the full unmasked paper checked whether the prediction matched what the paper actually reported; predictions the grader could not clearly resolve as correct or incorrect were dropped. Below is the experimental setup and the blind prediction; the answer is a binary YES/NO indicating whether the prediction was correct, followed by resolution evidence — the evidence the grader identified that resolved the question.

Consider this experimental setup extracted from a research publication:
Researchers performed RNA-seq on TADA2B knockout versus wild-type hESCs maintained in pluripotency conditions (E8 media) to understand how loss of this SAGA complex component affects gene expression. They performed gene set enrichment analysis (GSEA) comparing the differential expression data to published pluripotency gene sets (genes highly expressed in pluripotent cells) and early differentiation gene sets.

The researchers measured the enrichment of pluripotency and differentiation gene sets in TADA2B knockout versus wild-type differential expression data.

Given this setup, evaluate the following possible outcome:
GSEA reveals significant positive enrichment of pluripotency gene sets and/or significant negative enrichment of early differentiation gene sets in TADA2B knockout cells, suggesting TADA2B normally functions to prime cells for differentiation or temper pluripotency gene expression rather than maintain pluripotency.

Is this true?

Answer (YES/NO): NO